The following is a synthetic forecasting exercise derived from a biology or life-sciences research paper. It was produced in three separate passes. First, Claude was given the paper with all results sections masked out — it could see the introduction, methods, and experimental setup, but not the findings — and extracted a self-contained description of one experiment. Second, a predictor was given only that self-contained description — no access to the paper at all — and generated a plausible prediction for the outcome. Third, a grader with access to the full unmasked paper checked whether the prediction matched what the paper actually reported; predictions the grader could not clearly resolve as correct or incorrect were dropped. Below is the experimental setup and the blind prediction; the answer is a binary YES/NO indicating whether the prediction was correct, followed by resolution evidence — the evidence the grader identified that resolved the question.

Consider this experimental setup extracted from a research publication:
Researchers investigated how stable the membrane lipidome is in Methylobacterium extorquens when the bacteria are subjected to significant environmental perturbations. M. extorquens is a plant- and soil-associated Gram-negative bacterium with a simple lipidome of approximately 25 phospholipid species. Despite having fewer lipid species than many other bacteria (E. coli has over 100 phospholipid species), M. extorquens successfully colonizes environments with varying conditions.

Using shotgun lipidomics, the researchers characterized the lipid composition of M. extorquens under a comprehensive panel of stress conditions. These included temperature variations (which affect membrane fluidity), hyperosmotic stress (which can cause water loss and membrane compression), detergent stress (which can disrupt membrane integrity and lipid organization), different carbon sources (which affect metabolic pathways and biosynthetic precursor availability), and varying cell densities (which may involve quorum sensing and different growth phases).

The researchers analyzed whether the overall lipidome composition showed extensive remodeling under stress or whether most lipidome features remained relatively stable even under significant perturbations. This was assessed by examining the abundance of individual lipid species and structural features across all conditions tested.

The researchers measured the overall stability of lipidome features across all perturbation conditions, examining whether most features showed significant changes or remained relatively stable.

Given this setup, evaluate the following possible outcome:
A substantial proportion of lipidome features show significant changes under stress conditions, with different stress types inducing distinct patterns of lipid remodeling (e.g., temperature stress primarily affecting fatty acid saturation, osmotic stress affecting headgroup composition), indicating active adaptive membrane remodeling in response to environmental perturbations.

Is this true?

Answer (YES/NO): NO